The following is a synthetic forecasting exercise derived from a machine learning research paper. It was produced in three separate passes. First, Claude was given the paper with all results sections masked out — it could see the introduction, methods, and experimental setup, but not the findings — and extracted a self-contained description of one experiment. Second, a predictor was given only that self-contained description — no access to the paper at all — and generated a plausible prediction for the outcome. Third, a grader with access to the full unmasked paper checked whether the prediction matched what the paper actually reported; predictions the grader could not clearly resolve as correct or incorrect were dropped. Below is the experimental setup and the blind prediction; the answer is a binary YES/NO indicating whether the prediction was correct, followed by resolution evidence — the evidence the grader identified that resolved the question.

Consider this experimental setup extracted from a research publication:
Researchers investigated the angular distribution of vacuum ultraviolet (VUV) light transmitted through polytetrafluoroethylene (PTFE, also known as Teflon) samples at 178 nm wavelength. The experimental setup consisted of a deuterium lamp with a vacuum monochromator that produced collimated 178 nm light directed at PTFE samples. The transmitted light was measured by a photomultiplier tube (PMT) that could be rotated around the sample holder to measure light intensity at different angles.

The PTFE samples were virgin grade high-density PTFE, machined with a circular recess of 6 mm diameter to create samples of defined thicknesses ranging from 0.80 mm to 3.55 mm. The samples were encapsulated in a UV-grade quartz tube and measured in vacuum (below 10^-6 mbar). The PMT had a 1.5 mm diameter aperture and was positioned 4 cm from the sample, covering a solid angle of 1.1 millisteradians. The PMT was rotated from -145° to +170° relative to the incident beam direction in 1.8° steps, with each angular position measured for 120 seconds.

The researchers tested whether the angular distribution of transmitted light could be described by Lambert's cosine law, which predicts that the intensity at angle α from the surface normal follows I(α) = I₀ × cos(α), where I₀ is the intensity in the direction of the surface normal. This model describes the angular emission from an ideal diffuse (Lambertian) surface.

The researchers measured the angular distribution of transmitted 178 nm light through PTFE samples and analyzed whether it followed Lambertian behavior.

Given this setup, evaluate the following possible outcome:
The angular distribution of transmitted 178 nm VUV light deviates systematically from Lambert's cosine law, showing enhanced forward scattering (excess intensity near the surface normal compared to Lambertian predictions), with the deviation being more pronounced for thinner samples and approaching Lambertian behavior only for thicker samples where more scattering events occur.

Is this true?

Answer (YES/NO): NO